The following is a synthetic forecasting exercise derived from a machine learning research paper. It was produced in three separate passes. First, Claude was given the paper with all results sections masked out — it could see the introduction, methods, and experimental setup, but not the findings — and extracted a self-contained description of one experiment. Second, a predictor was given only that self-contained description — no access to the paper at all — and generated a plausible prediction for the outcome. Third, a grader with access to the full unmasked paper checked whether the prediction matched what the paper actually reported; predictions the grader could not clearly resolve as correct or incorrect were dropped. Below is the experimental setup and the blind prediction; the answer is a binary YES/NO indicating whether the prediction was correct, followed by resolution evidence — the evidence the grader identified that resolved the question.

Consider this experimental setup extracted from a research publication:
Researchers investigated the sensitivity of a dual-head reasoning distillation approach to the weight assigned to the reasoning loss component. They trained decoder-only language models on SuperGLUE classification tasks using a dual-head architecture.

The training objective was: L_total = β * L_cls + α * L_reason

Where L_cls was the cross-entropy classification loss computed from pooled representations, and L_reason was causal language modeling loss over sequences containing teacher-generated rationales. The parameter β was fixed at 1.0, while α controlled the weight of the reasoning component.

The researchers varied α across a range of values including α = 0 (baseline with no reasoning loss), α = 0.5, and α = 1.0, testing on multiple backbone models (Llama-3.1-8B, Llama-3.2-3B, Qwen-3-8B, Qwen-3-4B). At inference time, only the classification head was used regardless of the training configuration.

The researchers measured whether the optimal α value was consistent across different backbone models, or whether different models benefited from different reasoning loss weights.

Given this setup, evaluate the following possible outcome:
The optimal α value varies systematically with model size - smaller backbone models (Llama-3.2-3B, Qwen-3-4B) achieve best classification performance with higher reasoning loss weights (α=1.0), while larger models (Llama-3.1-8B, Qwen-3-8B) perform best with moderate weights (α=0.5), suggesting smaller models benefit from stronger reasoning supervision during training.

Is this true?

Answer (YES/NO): NO